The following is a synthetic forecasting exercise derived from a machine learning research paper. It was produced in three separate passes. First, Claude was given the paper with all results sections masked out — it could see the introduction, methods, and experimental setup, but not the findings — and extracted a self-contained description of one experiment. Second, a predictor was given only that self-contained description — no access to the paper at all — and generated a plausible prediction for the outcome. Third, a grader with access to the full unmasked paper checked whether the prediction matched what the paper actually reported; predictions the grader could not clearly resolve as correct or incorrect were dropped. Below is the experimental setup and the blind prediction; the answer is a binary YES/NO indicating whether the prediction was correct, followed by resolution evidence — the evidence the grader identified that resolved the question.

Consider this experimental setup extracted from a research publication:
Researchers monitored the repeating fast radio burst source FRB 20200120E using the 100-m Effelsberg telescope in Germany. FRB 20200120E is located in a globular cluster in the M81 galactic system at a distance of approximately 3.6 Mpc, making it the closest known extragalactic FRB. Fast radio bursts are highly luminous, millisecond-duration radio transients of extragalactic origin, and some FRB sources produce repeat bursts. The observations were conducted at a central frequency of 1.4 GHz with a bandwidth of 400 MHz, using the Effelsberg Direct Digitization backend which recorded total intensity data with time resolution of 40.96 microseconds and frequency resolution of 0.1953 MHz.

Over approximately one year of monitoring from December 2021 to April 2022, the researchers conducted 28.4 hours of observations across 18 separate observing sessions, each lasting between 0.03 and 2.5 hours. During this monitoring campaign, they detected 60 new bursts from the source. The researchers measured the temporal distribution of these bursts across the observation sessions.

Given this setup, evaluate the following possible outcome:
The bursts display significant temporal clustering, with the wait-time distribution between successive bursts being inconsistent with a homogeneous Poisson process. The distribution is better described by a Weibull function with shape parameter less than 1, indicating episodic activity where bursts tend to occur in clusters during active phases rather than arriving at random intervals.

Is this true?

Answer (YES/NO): NO